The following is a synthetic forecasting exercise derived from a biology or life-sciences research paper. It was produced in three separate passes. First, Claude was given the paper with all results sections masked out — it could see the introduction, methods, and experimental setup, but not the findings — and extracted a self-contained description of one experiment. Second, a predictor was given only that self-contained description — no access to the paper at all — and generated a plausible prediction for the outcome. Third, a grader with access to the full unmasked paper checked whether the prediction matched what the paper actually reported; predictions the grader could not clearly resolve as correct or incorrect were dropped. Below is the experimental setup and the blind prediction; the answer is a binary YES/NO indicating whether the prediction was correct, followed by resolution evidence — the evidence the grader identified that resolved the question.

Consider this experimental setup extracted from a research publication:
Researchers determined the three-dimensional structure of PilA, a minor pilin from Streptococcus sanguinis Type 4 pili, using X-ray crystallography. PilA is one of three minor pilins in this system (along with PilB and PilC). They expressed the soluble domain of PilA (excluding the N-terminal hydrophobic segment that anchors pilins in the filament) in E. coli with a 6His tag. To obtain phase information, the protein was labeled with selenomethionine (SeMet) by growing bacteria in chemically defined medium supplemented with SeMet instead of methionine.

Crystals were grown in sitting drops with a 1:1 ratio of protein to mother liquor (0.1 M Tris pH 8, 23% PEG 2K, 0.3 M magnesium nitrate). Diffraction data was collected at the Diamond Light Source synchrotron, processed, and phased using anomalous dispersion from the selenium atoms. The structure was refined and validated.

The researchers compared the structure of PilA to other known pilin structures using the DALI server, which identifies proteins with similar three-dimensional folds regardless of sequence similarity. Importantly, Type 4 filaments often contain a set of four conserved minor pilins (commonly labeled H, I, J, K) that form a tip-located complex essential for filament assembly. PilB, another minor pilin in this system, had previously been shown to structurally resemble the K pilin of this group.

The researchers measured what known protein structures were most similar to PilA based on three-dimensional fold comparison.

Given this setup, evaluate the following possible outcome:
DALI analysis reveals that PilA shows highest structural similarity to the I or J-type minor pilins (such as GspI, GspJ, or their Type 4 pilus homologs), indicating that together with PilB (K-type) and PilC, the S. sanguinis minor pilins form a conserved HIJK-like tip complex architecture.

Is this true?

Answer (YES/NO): YES